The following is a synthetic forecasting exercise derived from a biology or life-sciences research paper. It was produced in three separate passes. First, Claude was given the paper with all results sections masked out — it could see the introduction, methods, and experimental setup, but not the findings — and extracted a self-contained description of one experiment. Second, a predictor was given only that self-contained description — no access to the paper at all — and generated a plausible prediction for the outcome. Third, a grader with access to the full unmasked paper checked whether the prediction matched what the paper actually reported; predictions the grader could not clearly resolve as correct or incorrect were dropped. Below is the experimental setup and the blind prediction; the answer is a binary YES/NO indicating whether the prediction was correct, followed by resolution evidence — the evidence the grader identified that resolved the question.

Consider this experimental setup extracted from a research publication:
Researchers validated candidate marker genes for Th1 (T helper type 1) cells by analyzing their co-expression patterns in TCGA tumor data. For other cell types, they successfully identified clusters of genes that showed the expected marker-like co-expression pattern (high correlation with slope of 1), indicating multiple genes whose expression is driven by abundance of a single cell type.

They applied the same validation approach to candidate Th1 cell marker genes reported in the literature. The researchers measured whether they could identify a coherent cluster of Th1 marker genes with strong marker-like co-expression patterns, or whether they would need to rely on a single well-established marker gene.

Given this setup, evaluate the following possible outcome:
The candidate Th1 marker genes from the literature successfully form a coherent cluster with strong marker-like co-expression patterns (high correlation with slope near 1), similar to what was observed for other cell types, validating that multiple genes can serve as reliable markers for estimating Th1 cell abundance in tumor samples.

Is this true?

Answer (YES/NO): NO